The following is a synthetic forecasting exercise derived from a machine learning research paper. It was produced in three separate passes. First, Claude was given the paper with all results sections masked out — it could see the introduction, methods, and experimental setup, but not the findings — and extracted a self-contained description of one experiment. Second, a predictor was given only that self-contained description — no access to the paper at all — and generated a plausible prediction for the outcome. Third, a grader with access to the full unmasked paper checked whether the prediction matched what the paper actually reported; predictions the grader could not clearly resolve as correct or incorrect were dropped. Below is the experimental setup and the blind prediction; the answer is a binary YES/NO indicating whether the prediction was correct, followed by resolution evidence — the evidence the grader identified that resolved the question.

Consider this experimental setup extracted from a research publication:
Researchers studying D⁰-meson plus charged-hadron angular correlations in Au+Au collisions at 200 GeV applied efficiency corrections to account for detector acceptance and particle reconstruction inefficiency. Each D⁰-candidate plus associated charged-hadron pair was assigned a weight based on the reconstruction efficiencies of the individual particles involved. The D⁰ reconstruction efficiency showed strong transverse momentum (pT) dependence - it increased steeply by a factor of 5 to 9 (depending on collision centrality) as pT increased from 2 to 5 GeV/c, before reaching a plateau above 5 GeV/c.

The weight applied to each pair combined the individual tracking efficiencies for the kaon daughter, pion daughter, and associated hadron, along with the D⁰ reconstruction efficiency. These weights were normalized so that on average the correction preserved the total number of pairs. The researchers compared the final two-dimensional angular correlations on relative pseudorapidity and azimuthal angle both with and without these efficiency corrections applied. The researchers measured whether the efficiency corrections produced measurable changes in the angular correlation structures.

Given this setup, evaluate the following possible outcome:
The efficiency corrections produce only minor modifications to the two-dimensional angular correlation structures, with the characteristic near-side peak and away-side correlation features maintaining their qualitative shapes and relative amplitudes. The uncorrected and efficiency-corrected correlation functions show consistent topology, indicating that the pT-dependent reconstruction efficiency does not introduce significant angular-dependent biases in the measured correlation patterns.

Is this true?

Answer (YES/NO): YES